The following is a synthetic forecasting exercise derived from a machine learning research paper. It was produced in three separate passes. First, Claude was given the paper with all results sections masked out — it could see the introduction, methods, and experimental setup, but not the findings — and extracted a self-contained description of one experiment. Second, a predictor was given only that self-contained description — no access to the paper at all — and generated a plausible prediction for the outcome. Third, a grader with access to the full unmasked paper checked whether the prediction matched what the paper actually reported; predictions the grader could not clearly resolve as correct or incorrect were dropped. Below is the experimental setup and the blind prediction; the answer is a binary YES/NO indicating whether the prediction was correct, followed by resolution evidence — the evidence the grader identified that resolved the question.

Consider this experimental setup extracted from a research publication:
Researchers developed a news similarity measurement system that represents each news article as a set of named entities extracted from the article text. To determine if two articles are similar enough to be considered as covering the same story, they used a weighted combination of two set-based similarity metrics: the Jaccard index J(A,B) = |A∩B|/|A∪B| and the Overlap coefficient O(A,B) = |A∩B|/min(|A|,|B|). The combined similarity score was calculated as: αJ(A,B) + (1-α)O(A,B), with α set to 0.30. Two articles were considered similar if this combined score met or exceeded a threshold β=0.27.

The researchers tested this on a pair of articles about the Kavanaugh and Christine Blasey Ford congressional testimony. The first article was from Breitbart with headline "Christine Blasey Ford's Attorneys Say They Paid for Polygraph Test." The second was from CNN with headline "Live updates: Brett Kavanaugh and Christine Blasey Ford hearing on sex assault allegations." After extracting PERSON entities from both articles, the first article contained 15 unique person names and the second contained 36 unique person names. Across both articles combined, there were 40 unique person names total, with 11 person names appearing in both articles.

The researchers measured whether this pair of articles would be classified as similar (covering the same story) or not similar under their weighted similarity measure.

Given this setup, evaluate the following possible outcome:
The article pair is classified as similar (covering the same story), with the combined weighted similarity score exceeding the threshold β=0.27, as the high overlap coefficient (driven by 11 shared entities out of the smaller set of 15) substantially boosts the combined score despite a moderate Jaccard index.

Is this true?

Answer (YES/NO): YES